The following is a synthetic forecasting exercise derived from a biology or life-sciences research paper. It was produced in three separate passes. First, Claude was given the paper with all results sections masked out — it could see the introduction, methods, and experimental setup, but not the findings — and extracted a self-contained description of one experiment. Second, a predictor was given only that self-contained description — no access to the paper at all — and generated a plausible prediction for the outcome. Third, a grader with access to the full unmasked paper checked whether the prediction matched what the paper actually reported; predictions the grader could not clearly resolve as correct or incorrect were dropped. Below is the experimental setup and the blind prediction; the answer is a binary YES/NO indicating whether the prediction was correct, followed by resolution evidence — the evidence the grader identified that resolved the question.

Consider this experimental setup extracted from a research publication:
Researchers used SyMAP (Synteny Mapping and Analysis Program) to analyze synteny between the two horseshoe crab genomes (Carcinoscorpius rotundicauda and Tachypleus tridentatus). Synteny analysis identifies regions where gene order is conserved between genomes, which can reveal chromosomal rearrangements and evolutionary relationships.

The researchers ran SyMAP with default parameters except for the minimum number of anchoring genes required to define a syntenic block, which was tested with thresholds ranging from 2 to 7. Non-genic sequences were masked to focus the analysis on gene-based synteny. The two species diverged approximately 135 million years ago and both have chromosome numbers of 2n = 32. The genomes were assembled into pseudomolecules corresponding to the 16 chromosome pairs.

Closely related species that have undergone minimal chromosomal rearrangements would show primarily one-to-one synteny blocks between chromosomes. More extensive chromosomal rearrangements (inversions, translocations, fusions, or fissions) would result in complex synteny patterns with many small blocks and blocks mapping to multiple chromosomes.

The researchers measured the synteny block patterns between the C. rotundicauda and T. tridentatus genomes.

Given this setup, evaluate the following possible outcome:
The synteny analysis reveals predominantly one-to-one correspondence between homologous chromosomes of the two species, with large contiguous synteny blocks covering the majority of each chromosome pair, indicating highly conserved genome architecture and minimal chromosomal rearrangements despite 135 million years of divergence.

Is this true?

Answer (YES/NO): NO